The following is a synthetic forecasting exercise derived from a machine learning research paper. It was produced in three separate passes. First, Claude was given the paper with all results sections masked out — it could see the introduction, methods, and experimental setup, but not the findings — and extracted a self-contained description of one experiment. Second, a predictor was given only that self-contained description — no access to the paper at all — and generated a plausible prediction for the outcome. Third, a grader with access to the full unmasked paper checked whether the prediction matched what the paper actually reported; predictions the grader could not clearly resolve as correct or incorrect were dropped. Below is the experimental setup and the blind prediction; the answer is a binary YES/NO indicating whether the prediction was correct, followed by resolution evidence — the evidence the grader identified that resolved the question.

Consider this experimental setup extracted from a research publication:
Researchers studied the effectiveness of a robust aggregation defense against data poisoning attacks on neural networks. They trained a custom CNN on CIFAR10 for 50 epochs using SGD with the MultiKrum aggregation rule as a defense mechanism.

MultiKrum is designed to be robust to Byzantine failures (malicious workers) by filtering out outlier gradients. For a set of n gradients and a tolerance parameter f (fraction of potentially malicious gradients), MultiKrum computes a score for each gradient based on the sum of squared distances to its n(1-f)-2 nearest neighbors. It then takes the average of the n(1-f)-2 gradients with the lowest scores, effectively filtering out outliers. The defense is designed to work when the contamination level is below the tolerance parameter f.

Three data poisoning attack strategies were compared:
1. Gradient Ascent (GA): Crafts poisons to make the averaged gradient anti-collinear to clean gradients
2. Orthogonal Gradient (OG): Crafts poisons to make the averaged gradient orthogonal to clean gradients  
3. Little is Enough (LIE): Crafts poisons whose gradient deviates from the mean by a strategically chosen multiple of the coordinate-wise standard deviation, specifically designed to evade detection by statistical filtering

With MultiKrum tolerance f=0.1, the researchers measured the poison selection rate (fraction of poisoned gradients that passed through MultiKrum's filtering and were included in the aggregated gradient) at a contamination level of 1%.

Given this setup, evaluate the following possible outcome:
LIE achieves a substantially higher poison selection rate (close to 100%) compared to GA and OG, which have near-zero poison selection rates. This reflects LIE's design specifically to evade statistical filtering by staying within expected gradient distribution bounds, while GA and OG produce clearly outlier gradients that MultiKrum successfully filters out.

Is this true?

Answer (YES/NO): YES